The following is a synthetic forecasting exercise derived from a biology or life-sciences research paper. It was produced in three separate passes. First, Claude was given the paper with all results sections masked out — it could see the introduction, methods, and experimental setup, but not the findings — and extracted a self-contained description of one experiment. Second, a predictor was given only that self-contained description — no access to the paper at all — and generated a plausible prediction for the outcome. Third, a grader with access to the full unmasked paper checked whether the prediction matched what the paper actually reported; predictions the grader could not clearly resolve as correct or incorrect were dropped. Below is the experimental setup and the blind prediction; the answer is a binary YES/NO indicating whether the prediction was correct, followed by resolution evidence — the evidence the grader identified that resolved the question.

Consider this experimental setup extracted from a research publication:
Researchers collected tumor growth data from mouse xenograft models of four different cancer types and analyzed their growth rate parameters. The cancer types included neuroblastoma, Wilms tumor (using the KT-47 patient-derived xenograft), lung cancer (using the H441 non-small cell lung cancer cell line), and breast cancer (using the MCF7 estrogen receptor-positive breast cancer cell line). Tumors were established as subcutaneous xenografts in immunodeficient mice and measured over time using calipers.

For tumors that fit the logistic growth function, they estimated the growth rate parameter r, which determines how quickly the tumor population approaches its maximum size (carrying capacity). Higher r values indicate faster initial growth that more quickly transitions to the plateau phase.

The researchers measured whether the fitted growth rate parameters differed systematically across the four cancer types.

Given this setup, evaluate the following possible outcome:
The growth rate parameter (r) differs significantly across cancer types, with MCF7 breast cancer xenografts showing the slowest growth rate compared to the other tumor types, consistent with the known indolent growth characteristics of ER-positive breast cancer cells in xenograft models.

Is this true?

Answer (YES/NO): NO